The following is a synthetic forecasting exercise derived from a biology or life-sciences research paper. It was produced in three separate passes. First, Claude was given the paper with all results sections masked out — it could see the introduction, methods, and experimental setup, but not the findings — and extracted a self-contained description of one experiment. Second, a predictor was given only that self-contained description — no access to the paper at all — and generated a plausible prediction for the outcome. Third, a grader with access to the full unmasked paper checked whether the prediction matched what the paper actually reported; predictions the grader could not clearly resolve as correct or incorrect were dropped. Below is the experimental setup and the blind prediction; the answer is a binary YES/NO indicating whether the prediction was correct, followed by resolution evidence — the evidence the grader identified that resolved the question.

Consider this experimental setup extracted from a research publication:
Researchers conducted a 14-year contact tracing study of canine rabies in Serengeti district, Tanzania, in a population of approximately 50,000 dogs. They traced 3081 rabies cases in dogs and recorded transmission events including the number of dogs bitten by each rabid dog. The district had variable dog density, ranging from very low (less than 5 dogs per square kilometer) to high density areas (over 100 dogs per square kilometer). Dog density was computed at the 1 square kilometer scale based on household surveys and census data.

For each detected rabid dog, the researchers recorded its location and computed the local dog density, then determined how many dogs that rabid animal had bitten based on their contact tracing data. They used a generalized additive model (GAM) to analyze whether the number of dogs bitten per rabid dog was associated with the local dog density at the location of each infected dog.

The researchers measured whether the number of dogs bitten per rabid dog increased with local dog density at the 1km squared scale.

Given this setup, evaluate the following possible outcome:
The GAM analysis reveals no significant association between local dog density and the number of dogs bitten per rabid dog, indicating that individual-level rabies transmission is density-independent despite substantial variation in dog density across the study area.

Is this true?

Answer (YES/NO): YES